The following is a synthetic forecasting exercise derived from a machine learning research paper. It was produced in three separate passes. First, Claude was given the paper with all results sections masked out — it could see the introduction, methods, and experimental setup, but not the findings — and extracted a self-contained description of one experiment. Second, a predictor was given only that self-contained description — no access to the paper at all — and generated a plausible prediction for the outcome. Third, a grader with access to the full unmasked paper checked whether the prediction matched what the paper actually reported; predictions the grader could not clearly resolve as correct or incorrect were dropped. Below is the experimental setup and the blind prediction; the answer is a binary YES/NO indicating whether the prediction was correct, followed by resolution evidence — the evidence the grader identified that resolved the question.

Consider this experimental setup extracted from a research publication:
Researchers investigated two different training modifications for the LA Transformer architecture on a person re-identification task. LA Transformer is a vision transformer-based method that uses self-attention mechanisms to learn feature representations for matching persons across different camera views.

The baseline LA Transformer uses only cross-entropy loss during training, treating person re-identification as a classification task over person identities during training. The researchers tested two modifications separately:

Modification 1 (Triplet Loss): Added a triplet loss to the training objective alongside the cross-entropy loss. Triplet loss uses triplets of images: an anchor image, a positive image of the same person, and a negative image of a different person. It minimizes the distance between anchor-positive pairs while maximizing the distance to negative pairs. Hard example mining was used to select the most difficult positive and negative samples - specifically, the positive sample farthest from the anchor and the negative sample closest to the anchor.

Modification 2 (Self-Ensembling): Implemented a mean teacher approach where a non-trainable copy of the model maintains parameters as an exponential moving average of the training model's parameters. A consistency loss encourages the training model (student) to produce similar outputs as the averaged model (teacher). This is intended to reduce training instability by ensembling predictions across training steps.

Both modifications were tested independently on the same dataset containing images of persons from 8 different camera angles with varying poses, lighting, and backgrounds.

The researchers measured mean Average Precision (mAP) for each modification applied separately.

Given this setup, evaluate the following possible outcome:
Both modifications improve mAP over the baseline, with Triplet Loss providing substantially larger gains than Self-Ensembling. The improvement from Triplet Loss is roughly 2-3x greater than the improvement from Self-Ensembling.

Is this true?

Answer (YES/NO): NO